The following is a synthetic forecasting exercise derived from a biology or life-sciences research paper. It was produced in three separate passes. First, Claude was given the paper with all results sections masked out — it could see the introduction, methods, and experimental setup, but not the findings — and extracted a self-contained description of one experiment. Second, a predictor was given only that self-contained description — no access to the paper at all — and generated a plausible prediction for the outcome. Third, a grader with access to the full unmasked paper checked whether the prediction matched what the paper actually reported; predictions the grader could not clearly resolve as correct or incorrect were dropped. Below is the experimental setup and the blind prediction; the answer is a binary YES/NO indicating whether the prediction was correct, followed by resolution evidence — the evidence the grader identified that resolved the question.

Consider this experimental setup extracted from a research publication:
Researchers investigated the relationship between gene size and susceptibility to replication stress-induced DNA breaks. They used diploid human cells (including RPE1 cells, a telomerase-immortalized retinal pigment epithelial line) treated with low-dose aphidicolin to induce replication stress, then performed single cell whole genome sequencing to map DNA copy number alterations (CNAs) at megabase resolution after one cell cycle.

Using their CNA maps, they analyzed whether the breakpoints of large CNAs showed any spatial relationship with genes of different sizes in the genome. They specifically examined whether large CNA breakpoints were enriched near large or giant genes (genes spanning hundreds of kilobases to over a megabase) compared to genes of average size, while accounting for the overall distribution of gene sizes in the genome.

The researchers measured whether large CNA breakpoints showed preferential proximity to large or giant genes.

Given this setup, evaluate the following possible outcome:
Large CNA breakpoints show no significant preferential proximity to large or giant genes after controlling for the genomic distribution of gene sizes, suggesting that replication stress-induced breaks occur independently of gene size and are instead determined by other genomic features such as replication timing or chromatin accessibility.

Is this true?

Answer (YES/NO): NO